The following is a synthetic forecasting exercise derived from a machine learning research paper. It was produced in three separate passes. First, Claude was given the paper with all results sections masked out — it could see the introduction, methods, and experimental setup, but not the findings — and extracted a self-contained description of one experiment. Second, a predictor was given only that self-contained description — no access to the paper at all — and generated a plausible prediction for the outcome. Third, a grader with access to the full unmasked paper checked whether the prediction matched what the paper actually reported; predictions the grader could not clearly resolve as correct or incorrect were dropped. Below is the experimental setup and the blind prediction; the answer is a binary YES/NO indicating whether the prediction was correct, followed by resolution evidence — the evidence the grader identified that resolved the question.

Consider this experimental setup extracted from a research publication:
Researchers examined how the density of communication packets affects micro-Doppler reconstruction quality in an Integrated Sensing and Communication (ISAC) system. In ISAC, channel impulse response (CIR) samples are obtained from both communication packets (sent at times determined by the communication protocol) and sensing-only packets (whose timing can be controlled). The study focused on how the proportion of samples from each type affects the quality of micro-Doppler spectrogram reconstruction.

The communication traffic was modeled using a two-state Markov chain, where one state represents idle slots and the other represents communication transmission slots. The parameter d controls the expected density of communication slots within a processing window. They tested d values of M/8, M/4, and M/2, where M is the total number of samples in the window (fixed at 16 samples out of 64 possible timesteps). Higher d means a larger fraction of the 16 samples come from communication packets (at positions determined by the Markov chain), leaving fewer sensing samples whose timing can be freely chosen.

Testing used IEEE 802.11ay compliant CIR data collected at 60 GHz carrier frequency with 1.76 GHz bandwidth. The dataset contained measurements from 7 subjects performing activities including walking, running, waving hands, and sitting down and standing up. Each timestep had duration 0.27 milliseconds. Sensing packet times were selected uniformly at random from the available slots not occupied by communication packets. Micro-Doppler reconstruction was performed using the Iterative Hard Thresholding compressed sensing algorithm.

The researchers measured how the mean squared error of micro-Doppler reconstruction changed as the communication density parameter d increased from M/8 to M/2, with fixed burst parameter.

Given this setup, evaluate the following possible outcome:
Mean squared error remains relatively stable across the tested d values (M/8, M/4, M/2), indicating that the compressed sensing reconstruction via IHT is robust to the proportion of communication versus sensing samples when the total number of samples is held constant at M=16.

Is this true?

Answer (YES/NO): YES